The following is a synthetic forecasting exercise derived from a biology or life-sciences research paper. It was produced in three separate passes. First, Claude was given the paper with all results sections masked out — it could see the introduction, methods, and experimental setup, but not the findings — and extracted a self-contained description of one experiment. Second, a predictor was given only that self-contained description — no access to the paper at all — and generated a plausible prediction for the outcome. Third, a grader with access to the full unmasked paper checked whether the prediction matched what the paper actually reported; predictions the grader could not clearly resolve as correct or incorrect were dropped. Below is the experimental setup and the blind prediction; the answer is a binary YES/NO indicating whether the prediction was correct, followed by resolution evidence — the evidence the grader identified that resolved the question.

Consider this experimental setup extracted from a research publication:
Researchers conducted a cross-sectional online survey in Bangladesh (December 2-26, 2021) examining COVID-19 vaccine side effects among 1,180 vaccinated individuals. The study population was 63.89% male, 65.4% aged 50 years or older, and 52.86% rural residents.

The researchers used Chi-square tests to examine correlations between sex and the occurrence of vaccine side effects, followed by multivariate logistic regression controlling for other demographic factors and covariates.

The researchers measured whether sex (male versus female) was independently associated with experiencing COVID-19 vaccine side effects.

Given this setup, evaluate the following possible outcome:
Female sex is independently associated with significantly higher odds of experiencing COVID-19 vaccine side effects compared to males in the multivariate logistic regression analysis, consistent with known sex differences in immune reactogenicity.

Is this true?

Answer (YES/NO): NO